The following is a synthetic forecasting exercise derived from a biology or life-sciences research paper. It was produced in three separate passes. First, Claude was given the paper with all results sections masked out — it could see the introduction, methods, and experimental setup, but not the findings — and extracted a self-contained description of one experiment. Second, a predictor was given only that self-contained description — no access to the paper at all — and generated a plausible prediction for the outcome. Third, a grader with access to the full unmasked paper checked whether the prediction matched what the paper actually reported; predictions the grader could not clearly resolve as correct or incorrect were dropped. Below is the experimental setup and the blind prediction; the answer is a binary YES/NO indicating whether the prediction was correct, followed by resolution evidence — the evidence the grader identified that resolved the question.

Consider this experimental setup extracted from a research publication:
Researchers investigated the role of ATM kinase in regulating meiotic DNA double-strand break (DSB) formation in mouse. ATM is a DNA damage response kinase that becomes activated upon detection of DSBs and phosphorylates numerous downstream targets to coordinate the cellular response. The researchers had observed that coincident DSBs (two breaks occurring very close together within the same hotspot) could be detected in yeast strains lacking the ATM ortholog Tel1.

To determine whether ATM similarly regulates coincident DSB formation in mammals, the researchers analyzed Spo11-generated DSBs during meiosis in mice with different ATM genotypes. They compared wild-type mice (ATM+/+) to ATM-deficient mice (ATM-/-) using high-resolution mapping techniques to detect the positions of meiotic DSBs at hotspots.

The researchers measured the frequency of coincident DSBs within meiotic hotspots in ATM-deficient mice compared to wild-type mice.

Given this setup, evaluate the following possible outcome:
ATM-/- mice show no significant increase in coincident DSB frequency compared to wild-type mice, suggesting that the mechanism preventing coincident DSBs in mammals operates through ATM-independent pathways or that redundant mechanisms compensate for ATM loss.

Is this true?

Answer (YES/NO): NO